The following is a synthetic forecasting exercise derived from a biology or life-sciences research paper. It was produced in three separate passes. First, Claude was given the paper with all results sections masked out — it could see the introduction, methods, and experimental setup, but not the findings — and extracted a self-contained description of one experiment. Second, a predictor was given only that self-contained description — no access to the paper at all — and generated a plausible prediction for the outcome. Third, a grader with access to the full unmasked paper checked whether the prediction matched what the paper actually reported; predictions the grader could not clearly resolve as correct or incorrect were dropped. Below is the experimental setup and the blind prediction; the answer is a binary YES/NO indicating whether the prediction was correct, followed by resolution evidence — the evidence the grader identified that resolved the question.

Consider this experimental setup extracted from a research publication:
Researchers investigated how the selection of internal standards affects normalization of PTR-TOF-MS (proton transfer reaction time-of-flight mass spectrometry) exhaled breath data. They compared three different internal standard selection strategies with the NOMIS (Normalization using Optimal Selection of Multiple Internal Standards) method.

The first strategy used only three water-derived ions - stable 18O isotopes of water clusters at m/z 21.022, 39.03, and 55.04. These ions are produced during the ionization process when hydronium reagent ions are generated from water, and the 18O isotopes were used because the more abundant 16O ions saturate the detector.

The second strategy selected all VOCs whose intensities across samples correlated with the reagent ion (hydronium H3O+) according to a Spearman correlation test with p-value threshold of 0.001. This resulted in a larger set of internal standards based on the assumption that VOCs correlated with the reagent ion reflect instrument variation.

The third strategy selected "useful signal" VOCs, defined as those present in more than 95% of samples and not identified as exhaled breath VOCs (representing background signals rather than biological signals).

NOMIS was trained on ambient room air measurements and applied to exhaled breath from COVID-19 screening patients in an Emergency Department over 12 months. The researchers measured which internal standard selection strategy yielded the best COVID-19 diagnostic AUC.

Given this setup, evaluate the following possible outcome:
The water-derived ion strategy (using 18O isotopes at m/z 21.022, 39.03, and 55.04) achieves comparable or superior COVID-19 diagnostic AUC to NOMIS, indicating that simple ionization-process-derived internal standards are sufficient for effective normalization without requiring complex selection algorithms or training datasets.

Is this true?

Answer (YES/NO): NO